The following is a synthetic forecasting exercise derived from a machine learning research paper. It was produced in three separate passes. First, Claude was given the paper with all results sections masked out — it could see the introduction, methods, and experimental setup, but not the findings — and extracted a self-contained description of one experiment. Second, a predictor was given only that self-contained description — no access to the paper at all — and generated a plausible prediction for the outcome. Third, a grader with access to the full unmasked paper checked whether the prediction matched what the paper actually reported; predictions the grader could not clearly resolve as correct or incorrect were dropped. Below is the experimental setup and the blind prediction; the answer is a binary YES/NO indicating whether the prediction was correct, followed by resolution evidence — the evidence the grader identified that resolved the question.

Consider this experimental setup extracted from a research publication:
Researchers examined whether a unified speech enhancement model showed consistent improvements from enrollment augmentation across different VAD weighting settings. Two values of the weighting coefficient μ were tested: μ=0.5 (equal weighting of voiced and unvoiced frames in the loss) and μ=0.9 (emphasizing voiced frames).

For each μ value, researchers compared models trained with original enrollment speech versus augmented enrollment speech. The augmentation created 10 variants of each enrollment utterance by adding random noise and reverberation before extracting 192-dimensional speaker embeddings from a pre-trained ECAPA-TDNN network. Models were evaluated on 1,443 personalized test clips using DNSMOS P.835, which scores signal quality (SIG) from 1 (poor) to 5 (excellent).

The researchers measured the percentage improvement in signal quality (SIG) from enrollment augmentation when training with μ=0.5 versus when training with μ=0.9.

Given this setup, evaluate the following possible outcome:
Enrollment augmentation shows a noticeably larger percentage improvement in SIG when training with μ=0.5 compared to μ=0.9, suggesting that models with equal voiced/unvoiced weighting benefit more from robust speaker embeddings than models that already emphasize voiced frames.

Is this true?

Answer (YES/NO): NO